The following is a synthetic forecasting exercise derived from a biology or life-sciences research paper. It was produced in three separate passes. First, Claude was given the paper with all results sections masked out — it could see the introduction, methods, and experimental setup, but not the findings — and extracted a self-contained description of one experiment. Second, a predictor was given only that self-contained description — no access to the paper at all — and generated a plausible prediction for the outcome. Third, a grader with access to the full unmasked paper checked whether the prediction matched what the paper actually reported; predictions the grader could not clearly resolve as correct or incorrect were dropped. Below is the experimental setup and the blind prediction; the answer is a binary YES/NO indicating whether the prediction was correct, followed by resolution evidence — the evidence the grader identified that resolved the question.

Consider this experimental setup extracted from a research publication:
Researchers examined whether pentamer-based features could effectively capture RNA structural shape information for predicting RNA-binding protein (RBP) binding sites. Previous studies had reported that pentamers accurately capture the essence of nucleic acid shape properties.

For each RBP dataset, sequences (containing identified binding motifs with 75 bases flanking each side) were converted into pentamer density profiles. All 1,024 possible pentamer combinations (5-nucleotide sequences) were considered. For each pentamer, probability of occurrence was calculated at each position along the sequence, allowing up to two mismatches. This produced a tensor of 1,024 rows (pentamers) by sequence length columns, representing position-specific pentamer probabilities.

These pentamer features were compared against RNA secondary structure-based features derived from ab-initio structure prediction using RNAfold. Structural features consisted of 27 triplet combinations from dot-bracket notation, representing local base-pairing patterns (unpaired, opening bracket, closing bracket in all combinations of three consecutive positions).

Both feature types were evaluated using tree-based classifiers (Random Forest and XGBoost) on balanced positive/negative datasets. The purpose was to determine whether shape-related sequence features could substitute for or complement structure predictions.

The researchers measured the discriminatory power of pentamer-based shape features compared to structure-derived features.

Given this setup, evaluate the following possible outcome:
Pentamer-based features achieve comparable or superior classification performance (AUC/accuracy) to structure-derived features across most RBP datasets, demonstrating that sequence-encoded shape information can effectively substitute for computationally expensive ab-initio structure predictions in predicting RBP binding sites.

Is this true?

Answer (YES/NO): YES